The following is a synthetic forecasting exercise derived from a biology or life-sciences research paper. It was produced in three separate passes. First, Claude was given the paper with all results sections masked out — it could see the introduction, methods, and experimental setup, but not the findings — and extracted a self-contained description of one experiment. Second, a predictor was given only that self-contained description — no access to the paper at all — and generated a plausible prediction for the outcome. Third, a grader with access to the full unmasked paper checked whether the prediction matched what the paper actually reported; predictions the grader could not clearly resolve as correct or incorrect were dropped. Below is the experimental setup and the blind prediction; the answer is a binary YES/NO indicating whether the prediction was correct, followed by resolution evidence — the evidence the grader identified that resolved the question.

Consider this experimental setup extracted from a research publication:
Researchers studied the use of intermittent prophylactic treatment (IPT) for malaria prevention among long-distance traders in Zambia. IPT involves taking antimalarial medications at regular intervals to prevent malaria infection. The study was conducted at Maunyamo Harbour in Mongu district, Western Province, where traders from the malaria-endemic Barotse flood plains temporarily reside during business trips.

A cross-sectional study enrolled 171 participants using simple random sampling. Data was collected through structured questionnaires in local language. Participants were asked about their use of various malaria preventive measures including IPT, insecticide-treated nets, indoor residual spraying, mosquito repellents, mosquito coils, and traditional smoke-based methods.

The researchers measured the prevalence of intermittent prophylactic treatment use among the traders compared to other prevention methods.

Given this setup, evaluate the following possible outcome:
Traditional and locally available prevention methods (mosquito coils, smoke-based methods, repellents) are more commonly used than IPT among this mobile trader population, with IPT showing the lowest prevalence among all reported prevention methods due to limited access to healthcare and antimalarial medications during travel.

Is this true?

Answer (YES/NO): YES